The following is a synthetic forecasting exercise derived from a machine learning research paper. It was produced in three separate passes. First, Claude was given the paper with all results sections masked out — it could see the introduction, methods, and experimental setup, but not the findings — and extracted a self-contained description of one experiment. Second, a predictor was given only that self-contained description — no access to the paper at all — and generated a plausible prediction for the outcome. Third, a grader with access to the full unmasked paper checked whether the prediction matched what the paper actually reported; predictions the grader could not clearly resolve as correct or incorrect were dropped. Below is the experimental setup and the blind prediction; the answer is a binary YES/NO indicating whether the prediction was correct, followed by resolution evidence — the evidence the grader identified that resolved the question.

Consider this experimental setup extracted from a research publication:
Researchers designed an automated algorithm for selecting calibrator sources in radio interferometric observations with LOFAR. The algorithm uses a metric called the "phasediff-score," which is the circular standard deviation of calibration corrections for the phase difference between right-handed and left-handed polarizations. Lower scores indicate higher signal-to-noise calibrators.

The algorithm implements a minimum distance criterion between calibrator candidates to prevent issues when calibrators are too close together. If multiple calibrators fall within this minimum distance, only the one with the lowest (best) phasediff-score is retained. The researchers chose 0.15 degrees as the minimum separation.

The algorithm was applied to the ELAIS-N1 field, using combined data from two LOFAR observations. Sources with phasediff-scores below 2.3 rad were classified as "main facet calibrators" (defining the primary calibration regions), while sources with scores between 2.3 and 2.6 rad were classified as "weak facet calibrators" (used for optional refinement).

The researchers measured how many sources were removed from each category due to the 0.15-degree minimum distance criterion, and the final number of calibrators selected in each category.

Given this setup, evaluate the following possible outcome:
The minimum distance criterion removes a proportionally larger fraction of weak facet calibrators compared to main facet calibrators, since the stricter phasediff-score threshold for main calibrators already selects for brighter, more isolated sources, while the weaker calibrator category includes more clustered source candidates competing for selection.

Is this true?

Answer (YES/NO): YES